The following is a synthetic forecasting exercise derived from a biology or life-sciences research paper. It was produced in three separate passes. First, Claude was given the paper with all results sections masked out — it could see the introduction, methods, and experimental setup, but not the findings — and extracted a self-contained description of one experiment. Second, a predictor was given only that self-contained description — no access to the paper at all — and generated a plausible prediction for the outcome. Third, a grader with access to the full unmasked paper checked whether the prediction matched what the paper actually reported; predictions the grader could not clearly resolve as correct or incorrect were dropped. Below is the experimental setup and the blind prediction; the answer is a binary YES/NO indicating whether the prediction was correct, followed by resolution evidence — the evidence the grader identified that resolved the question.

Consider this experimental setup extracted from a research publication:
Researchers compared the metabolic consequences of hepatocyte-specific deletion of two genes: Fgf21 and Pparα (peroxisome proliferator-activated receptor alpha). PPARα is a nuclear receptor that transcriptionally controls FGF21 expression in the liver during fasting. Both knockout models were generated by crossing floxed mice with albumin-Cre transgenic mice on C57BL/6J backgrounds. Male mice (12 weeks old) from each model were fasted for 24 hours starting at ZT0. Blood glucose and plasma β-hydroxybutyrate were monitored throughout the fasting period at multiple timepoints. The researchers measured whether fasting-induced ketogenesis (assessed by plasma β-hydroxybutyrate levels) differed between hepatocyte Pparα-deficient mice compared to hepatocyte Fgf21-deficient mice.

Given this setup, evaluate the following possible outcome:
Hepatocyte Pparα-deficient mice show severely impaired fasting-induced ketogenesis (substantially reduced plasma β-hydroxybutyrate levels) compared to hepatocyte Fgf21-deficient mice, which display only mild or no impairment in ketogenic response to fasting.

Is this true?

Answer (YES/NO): YES